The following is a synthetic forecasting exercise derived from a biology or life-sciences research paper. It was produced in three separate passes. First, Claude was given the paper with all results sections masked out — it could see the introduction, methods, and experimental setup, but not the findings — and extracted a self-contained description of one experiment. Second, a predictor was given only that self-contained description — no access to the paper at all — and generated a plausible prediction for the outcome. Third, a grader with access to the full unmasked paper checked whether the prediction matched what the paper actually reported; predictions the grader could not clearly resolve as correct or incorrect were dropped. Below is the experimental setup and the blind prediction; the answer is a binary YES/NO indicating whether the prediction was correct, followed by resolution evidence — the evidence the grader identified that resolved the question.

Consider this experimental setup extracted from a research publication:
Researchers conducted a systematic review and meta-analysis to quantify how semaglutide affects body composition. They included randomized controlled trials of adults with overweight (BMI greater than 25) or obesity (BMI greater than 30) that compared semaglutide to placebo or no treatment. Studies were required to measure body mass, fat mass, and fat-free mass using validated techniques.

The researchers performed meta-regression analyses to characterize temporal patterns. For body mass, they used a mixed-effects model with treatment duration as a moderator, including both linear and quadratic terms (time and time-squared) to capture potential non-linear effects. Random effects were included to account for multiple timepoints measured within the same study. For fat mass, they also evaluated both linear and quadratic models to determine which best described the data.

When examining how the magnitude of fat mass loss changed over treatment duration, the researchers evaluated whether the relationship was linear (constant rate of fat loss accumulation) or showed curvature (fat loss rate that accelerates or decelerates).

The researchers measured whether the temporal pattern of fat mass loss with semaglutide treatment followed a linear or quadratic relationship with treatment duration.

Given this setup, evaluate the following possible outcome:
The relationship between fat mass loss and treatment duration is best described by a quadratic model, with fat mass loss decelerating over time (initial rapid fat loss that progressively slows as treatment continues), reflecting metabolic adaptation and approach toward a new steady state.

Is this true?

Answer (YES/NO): NO